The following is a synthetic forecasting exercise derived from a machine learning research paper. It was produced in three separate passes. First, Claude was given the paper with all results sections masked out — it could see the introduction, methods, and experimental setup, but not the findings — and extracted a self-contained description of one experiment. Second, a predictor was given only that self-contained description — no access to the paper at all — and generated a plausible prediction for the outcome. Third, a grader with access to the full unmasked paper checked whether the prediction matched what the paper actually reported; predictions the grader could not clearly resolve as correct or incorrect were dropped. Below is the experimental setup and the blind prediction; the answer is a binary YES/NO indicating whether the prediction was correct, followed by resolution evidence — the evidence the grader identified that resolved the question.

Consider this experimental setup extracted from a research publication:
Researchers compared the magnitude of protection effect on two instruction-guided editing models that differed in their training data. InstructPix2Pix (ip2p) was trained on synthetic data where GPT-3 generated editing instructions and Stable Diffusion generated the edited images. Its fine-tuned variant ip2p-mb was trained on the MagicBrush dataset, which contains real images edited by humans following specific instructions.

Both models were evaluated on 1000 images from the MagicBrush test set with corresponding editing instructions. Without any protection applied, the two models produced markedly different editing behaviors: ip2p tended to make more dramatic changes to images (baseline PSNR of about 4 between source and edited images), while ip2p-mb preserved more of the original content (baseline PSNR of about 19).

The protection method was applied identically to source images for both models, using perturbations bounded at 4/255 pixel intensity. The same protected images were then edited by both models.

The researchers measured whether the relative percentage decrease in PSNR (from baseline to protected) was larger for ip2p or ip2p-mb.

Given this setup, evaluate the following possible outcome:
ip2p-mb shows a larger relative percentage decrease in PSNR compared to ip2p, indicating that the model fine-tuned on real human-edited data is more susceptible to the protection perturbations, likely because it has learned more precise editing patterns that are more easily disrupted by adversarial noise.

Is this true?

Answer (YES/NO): NO